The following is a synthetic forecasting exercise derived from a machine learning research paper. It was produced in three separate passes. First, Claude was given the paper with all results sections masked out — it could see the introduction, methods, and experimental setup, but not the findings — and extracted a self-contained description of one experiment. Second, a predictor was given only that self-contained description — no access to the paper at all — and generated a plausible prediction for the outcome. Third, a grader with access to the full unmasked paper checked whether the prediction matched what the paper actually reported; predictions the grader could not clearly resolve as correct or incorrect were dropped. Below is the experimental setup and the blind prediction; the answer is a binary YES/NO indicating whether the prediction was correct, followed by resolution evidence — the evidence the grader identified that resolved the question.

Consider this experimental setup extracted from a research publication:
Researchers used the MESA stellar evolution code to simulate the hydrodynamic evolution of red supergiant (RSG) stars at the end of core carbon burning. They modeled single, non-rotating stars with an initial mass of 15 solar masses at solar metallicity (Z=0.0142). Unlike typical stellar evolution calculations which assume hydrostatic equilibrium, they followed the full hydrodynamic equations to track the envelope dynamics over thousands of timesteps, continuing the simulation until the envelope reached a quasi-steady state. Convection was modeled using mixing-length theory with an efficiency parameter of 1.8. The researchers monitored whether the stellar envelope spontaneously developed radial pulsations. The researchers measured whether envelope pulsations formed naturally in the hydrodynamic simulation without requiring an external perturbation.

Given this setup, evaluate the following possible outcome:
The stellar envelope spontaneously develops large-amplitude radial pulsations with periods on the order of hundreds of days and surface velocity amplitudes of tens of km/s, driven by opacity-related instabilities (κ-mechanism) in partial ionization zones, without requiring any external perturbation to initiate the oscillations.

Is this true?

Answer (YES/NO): NO